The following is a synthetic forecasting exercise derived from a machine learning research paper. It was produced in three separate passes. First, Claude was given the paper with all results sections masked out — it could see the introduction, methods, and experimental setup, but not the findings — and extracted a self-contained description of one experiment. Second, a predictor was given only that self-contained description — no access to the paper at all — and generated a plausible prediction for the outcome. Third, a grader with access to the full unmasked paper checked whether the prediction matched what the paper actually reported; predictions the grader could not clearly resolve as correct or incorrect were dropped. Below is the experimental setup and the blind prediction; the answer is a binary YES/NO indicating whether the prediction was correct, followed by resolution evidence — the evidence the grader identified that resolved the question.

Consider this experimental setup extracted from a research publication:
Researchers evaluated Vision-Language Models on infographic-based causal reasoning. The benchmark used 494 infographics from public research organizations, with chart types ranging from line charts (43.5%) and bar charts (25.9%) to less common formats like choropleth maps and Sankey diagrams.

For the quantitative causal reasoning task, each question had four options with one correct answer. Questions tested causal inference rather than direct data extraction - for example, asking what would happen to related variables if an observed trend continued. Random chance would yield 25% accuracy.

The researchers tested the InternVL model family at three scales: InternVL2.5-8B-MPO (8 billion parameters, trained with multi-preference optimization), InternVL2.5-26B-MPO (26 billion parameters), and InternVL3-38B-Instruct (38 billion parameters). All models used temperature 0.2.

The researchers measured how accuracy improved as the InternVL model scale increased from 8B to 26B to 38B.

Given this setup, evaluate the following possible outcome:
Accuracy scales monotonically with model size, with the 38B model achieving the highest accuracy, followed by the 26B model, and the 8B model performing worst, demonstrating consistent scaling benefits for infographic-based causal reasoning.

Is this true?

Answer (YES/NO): YES